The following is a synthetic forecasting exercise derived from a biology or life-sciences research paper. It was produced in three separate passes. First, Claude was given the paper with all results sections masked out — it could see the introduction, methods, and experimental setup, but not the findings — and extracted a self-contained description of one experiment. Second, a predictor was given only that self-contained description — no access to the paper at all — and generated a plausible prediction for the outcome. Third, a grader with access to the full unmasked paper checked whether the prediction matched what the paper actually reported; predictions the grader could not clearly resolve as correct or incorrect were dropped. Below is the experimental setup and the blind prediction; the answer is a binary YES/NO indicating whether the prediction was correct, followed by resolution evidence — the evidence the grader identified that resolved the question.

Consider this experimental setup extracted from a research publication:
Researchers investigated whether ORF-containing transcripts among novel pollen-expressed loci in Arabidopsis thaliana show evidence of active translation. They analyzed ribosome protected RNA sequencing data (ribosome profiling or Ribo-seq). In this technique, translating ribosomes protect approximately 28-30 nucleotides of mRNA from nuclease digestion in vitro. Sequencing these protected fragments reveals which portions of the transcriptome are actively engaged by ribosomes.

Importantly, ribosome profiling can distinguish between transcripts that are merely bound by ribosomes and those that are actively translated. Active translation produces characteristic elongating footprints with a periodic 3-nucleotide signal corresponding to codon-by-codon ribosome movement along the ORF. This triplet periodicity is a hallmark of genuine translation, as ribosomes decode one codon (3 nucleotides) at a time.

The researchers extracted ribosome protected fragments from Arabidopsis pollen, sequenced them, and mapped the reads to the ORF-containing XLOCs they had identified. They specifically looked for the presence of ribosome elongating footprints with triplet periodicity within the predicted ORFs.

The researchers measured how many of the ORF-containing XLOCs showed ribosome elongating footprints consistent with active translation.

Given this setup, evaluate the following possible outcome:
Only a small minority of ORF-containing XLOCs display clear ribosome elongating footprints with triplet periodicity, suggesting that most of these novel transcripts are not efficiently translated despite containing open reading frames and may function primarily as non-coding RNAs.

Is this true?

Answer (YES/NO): NO